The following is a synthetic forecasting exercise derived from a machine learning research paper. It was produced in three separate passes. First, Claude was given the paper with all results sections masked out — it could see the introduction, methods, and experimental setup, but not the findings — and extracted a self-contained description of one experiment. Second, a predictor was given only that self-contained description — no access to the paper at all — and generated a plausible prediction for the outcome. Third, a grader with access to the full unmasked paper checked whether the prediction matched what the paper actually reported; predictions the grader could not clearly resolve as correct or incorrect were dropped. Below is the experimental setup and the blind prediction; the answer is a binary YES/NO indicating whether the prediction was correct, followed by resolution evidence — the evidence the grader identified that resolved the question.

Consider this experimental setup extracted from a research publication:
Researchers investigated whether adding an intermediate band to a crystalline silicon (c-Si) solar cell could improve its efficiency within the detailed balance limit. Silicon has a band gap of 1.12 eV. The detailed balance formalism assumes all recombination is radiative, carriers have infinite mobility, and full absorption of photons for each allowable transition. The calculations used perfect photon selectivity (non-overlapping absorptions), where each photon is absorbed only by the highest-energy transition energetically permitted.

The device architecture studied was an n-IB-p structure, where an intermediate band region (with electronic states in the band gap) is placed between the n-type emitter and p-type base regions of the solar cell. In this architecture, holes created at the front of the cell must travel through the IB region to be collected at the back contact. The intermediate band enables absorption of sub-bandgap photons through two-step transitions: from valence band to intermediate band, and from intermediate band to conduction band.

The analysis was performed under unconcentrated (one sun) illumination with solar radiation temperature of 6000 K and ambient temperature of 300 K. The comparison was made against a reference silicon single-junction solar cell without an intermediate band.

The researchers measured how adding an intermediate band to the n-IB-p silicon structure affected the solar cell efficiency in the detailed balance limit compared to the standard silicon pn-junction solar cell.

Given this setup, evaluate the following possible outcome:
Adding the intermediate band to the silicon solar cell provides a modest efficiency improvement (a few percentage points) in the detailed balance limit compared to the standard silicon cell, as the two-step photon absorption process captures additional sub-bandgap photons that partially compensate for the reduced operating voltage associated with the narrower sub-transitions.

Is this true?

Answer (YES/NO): NO